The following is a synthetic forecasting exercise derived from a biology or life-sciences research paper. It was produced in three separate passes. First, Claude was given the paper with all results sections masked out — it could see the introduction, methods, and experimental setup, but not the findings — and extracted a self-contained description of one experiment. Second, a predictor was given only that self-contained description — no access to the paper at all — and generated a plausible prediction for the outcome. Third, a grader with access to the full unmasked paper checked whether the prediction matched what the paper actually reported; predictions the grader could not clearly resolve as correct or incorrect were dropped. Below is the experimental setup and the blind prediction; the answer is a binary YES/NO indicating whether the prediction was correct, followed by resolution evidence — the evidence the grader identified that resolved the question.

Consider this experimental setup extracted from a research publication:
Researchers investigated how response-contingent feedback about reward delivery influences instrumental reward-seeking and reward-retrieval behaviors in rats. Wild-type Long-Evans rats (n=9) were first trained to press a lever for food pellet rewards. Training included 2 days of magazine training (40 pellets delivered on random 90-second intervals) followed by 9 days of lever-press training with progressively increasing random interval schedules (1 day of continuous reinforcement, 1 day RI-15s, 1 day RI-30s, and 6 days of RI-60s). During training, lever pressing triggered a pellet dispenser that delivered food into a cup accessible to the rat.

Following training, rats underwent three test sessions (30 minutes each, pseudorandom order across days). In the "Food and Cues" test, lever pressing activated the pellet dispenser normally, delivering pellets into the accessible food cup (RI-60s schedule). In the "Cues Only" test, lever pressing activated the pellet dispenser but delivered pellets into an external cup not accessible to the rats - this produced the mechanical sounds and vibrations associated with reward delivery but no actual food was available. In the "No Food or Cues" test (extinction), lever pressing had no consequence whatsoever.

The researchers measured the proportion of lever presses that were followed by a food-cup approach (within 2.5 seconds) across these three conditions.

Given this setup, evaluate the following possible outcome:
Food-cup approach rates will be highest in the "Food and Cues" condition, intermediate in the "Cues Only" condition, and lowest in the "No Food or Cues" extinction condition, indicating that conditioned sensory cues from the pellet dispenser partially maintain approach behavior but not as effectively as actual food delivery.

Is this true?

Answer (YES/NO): NO